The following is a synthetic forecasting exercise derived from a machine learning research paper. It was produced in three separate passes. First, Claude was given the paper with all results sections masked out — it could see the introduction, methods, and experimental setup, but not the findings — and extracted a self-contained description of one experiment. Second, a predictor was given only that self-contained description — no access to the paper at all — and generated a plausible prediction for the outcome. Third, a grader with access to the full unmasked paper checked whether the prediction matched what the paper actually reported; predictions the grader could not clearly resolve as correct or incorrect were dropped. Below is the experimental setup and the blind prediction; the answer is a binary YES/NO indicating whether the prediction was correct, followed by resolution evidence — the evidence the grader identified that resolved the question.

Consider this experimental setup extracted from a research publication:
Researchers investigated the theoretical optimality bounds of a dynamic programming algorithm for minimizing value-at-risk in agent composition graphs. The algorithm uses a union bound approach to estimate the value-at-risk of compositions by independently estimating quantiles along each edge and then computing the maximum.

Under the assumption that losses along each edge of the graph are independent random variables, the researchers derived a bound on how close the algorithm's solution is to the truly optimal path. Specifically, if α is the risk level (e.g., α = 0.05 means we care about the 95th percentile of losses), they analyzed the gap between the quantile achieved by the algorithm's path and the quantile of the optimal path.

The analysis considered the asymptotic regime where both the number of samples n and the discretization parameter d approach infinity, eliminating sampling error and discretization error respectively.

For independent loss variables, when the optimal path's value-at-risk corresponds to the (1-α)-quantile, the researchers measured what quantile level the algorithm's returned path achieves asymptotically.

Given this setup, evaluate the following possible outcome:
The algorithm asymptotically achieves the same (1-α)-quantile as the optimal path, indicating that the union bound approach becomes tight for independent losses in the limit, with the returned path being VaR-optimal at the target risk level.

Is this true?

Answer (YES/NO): NO